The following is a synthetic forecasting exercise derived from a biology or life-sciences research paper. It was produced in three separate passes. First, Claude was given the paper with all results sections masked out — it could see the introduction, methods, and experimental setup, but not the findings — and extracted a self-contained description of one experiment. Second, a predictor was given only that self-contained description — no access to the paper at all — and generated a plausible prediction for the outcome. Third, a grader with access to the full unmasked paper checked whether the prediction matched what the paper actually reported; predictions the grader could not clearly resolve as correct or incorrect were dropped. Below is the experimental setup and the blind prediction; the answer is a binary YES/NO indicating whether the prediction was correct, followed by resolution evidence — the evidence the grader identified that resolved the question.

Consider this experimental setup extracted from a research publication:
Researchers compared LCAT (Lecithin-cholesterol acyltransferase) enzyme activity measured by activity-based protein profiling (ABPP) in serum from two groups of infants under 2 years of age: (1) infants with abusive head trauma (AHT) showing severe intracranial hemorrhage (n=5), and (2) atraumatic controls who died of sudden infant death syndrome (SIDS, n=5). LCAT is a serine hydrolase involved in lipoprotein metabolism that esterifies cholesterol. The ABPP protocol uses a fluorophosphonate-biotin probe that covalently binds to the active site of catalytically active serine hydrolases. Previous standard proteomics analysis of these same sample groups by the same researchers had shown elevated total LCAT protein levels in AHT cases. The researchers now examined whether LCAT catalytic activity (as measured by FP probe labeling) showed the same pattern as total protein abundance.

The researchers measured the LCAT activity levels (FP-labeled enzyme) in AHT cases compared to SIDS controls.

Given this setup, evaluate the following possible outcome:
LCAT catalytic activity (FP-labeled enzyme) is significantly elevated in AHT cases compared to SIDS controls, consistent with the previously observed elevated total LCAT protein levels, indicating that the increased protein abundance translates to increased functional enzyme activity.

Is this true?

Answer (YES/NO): NO